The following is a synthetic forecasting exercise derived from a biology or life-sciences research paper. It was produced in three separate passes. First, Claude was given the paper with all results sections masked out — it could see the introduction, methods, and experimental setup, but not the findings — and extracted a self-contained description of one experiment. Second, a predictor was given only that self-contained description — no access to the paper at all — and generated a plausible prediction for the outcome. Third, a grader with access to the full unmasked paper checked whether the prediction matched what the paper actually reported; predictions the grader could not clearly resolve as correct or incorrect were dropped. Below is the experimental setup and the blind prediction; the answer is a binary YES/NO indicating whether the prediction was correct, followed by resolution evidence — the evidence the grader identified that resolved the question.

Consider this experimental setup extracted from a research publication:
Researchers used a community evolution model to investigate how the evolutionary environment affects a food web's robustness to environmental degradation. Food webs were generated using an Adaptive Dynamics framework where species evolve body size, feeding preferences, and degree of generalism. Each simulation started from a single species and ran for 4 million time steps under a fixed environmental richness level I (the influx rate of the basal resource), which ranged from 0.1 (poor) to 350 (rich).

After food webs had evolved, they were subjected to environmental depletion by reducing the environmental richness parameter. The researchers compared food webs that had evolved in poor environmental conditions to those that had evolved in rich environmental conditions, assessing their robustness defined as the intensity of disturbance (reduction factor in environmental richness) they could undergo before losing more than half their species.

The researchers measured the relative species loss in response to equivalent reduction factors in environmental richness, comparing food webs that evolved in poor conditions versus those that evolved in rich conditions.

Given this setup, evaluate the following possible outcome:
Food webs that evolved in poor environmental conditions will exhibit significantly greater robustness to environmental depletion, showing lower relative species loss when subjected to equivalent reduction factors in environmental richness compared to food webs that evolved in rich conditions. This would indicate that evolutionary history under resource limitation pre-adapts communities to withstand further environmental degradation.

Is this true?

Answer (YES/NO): NO